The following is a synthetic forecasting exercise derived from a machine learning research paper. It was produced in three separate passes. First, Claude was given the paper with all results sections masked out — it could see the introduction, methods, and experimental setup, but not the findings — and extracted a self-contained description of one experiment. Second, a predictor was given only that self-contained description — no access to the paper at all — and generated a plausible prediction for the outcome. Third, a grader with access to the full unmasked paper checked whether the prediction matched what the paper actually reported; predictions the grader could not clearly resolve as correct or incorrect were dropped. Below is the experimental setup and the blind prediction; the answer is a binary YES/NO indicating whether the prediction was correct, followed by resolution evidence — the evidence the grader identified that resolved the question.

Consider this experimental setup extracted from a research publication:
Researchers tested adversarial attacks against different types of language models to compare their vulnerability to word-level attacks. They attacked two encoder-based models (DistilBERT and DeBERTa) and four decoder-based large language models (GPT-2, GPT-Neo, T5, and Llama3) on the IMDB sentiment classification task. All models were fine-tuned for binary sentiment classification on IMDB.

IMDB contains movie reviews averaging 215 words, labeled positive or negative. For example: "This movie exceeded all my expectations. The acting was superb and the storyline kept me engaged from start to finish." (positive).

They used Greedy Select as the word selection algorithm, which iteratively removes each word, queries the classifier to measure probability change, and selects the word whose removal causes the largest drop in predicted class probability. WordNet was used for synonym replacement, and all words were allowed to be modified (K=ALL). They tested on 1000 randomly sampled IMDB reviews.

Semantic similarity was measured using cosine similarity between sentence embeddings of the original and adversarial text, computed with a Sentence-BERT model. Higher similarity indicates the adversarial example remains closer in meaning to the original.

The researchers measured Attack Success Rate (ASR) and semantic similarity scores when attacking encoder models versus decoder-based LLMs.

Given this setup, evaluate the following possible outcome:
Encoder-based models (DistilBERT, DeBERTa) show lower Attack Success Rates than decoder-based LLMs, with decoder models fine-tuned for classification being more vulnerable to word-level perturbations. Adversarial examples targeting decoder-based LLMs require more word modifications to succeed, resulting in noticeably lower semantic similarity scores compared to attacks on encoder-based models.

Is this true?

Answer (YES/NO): NO